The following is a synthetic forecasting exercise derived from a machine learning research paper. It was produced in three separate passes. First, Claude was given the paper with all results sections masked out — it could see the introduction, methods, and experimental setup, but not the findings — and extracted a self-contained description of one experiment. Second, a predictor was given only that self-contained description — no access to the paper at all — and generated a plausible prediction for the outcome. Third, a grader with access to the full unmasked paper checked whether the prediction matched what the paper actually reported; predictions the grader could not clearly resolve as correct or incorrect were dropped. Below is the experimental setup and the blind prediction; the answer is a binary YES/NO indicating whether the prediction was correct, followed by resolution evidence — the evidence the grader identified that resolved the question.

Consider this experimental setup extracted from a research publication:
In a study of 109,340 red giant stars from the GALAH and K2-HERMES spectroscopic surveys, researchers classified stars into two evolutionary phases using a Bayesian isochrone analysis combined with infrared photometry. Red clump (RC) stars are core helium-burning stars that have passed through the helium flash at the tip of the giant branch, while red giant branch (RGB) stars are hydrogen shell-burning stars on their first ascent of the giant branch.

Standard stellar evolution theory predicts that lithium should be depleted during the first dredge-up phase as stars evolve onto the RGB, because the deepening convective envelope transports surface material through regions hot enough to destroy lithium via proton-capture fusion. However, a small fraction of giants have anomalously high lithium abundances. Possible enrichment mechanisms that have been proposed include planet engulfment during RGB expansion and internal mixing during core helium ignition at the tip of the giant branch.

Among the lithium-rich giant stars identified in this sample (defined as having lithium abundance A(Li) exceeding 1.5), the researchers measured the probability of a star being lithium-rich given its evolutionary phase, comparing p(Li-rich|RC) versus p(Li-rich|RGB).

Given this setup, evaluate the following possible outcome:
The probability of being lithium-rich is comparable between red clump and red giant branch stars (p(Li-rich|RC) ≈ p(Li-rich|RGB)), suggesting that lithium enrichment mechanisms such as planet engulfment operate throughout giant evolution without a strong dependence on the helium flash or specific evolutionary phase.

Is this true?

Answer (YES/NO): NO